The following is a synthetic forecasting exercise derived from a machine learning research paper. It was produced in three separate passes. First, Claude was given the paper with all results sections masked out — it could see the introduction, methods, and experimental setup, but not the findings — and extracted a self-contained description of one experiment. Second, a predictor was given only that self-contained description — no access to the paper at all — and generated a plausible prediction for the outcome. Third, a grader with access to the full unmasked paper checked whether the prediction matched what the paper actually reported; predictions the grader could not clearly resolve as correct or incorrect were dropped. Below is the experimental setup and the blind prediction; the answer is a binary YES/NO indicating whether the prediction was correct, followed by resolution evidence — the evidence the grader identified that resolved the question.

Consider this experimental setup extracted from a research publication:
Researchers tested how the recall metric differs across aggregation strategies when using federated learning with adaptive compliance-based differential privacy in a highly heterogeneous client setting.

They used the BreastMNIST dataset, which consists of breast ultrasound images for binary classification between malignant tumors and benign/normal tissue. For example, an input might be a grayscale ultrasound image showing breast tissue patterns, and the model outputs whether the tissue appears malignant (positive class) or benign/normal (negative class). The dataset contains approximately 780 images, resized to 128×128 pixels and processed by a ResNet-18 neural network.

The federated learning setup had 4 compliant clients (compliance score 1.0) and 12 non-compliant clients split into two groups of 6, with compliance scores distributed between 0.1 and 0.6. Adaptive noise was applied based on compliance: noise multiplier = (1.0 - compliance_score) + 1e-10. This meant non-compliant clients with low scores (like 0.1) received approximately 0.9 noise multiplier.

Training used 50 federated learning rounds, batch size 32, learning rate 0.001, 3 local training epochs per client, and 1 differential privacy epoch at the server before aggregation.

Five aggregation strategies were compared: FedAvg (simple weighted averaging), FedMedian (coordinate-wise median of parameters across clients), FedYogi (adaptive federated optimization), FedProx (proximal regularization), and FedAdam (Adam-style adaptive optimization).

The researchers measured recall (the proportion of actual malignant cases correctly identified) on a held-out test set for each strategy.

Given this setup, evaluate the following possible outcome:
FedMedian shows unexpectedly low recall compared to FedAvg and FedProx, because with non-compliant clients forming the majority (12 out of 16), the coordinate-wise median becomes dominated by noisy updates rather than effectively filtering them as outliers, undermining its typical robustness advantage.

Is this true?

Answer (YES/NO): YES